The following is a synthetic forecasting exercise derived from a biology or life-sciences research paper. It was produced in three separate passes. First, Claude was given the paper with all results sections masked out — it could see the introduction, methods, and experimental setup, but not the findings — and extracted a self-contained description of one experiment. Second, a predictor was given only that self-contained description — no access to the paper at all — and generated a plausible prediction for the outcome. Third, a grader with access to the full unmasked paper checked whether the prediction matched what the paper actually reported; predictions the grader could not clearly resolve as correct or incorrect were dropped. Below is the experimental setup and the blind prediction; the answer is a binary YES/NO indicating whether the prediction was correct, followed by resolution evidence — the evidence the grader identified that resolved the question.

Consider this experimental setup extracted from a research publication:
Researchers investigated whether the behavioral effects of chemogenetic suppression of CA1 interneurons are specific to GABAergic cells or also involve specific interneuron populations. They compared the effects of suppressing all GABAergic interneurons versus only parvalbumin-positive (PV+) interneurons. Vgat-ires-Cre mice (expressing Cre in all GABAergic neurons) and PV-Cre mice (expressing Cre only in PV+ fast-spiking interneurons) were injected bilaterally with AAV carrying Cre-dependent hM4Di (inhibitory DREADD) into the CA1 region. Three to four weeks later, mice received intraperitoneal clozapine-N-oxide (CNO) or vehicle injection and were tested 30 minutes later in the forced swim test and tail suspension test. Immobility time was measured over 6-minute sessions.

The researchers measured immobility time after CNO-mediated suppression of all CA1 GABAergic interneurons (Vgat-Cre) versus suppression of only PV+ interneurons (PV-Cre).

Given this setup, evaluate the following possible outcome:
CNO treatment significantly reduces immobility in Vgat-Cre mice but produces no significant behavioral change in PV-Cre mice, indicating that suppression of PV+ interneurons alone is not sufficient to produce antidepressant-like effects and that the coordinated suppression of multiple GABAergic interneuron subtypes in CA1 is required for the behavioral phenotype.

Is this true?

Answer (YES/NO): NO